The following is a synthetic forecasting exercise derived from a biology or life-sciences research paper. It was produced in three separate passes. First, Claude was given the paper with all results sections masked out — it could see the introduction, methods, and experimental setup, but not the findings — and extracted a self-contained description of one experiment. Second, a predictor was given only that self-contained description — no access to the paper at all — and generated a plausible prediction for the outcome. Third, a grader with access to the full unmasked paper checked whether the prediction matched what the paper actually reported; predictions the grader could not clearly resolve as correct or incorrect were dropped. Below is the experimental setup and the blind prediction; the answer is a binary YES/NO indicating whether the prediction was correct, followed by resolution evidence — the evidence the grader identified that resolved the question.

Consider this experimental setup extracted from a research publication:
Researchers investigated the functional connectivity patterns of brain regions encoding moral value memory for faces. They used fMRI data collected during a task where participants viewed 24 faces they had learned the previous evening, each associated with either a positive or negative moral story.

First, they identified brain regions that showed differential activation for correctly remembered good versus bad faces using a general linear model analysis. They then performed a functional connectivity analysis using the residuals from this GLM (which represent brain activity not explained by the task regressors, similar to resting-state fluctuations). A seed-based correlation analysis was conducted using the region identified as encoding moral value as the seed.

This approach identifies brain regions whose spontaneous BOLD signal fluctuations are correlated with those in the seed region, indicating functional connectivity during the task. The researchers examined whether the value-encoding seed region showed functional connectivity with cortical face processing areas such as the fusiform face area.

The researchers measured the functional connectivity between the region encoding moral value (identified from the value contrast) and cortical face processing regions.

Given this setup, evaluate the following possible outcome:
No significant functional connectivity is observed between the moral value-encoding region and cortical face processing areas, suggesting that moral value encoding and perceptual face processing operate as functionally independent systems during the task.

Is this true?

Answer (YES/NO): NO